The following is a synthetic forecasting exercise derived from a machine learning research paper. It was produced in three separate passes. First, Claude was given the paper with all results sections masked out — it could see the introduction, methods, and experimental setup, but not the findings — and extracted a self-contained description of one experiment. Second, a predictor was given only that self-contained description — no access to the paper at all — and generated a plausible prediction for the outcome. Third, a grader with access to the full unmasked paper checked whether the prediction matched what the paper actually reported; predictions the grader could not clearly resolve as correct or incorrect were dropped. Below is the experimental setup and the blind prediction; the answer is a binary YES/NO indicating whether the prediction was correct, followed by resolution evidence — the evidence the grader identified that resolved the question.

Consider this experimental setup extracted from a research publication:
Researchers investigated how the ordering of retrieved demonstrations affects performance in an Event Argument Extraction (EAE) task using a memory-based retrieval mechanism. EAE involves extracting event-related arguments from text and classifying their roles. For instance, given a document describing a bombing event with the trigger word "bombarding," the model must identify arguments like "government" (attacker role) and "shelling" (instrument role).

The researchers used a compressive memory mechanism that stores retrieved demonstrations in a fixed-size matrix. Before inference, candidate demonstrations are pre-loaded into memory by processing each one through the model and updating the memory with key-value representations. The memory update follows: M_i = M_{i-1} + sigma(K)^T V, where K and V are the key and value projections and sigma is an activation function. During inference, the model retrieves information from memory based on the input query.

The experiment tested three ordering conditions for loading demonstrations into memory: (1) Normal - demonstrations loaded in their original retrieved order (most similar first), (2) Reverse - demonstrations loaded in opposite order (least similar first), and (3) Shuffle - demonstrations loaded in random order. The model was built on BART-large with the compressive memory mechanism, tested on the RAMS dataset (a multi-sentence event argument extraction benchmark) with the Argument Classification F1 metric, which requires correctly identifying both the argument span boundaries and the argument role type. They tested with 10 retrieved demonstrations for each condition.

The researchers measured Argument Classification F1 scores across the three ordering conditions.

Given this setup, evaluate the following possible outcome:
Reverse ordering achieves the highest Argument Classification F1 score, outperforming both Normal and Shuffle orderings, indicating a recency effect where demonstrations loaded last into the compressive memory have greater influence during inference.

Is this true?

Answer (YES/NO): NO